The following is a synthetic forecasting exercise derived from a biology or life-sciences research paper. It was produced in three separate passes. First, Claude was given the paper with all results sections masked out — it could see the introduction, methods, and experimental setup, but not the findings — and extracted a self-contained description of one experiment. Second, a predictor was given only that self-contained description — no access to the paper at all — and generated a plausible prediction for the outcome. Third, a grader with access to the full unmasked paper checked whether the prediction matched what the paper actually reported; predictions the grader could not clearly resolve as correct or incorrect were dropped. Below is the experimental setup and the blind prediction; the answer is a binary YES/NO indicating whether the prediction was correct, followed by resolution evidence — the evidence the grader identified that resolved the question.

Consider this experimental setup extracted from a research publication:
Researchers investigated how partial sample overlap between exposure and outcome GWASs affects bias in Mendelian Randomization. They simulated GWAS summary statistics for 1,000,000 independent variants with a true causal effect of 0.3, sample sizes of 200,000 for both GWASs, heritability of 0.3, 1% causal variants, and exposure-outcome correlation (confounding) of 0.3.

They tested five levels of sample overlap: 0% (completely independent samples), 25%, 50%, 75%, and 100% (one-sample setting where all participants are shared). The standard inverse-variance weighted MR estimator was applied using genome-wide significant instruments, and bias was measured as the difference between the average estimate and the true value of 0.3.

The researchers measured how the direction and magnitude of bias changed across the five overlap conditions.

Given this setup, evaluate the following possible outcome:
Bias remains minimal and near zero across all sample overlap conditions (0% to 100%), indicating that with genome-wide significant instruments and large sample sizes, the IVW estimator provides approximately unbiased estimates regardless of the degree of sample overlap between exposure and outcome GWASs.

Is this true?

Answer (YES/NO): NO